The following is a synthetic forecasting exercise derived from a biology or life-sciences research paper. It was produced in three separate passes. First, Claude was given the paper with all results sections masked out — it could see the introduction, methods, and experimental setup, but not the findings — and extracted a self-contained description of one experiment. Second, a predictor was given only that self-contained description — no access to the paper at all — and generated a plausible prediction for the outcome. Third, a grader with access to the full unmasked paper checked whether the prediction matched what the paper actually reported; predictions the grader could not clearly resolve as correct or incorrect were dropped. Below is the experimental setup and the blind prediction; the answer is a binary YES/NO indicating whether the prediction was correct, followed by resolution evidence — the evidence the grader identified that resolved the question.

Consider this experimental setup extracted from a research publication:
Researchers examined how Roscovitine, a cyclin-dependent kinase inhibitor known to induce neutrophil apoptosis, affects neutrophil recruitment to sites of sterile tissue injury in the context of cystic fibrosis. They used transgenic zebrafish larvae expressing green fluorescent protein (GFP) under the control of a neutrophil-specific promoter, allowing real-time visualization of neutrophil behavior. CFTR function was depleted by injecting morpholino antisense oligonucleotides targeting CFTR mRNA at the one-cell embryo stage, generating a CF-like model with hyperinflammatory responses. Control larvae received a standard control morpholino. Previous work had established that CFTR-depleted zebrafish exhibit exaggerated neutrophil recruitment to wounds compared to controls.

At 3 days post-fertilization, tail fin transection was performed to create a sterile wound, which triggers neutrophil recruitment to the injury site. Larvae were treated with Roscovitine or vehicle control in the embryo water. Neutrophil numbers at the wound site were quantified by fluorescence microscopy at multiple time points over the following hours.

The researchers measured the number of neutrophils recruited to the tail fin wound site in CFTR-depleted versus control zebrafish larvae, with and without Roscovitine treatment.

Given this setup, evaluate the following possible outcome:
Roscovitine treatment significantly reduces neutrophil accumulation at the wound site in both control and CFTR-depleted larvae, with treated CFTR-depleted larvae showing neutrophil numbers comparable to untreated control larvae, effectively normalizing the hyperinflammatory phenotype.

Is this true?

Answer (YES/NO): YES